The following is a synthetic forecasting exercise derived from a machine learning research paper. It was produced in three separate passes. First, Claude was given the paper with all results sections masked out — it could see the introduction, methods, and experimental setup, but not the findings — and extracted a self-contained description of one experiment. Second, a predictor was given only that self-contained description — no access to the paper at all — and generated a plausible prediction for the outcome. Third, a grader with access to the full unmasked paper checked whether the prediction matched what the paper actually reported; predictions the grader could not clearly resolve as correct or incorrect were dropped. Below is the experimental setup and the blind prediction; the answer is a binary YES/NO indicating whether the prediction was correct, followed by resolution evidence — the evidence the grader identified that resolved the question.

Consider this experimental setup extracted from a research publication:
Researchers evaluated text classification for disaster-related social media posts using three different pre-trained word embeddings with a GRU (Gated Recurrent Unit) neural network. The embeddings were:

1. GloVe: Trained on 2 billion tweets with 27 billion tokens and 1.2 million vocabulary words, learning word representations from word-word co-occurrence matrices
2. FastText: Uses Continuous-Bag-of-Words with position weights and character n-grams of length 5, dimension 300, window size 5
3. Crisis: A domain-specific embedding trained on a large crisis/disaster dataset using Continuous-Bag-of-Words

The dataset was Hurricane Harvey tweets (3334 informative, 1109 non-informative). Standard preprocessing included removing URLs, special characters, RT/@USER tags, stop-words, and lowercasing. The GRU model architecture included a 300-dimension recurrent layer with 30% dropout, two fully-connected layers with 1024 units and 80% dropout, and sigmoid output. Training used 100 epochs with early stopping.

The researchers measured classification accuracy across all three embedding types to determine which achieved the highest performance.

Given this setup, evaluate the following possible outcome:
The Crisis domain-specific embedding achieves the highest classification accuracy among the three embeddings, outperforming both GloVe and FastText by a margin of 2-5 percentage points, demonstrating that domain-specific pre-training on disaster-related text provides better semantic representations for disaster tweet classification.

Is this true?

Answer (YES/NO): NO